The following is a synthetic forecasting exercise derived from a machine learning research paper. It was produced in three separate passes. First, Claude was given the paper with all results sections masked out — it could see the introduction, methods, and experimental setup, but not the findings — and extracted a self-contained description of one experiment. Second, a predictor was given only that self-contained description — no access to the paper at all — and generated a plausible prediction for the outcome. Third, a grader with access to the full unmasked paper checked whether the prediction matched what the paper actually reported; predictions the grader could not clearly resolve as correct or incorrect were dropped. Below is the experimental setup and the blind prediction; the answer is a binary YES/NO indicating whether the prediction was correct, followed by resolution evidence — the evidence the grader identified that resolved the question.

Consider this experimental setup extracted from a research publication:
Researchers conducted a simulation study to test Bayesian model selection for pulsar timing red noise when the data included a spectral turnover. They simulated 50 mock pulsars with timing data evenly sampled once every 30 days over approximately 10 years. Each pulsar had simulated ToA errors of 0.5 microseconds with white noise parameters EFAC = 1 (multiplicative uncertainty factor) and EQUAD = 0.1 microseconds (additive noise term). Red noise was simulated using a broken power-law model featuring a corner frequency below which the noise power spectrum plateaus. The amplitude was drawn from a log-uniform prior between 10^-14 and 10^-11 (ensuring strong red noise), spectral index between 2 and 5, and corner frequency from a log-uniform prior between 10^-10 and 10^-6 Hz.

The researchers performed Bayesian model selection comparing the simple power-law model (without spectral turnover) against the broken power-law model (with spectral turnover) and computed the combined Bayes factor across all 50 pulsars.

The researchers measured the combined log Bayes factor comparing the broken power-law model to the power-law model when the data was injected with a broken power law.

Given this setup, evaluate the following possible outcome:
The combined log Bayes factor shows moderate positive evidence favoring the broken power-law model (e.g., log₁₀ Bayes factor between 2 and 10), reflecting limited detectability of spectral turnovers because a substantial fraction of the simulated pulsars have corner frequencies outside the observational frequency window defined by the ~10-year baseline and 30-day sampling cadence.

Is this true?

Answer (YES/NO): NO